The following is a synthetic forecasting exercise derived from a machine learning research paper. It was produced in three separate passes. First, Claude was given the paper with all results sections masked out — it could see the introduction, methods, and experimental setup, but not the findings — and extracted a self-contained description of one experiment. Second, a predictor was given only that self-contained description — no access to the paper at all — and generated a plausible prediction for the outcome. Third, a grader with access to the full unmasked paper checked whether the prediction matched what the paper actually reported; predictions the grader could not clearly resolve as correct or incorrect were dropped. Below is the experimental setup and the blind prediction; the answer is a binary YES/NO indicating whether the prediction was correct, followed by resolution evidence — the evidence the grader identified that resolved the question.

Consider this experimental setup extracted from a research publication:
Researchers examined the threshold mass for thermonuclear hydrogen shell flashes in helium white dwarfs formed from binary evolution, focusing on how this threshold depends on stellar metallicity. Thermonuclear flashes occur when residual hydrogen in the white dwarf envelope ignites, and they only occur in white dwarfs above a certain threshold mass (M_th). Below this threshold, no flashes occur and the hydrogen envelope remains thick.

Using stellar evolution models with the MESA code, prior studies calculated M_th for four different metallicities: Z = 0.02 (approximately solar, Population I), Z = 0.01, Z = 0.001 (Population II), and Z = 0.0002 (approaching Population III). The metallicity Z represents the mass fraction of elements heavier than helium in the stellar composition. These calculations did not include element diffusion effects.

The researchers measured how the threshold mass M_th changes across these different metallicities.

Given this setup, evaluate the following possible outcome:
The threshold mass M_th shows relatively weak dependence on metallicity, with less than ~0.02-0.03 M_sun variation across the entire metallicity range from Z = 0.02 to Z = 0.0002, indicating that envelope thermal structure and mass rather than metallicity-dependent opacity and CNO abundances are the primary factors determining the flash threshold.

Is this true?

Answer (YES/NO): NO